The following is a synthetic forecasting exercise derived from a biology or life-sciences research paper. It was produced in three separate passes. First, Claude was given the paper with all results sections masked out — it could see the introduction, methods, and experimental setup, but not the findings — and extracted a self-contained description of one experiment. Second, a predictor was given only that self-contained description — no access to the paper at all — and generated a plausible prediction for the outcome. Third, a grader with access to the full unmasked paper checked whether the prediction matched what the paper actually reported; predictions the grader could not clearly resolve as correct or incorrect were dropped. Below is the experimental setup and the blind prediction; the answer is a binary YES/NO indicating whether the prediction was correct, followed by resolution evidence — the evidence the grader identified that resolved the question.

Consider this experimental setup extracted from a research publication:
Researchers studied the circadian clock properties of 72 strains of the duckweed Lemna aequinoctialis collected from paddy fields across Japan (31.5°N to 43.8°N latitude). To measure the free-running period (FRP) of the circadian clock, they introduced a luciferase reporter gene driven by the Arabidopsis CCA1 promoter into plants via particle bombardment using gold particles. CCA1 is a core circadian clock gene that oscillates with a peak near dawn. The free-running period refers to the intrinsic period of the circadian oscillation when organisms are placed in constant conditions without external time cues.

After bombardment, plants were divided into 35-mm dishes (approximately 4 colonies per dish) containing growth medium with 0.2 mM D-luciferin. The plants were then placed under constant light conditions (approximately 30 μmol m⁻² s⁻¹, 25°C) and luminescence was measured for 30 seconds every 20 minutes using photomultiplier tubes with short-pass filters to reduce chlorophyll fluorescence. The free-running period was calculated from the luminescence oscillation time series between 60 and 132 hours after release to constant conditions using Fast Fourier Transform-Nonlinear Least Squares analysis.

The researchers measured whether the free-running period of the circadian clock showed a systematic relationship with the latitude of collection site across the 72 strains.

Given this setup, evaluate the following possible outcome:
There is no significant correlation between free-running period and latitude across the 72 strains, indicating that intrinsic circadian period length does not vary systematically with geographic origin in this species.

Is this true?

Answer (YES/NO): NO